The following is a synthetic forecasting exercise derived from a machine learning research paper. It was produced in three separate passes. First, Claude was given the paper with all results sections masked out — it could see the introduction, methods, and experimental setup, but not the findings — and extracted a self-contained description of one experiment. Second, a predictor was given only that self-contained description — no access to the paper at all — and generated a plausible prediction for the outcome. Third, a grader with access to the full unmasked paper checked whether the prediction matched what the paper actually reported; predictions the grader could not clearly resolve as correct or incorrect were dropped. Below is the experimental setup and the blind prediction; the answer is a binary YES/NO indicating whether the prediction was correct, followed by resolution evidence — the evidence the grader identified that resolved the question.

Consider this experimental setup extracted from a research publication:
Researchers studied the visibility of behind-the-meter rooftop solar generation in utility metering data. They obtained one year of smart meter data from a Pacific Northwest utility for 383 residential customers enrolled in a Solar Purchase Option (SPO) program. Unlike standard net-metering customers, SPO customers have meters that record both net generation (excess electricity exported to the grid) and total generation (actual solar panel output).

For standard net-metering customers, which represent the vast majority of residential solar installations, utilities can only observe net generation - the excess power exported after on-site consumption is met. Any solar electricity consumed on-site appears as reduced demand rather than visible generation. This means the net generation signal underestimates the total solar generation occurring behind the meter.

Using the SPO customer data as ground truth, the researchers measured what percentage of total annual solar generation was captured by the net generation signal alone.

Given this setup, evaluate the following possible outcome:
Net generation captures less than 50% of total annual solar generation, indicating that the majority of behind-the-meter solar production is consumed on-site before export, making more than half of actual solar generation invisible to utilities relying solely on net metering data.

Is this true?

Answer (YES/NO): NO